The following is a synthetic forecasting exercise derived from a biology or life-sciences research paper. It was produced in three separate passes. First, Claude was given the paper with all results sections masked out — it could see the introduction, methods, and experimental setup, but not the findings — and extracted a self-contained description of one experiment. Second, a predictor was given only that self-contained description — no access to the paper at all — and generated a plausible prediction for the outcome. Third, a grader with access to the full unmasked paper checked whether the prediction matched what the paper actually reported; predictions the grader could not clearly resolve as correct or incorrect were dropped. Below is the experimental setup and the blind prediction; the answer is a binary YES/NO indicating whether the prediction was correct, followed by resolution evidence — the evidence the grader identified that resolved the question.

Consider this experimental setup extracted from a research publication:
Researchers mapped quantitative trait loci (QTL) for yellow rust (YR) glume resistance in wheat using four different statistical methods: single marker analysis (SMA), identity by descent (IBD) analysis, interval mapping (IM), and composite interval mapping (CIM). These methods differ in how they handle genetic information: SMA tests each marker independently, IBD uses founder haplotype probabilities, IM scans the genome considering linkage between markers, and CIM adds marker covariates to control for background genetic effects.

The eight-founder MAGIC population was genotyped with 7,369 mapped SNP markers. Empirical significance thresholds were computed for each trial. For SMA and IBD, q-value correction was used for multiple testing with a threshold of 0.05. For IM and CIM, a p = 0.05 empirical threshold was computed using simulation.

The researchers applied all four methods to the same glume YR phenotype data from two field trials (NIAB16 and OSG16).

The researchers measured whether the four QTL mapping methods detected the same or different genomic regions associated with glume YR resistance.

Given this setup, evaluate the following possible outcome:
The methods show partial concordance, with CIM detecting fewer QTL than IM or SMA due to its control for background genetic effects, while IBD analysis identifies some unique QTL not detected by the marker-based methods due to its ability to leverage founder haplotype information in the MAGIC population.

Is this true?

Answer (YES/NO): NO